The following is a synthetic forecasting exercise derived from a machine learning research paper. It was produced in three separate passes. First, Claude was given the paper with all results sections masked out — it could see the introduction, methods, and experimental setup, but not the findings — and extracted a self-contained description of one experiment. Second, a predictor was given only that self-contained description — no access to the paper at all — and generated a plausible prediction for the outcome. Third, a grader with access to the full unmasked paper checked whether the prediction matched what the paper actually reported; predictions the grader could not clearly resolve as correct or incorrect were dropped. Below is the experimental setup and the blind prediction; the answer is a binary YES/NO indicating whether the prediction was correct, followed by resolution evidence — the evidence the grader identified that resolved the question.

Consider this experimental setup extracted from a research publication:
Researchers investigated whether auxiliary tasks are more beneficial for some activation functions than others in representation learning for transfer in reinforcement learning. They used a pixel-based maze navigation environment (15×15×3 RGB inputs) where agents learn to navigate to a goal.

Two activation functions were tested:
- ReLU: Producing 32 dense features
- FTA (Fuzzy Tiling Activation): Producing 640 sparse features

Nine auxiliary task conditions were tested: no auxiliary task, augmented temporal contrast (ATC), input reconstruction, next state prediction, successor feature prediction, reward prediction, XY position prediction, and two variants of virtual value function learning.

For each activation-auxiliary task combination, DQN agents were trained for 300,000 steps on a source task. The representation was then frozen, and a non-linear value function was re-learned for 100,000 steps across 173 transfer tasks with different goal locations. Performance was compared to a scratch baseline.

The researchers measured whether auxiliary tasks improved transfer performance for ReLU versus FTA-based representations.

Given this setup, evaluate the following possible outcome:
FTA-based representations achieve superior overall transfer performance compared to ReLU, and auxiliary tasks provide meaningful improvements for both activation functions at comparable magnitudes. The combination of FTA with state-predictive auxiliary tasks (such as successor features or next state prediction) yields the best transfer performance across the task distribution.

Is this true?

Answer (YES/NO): NO